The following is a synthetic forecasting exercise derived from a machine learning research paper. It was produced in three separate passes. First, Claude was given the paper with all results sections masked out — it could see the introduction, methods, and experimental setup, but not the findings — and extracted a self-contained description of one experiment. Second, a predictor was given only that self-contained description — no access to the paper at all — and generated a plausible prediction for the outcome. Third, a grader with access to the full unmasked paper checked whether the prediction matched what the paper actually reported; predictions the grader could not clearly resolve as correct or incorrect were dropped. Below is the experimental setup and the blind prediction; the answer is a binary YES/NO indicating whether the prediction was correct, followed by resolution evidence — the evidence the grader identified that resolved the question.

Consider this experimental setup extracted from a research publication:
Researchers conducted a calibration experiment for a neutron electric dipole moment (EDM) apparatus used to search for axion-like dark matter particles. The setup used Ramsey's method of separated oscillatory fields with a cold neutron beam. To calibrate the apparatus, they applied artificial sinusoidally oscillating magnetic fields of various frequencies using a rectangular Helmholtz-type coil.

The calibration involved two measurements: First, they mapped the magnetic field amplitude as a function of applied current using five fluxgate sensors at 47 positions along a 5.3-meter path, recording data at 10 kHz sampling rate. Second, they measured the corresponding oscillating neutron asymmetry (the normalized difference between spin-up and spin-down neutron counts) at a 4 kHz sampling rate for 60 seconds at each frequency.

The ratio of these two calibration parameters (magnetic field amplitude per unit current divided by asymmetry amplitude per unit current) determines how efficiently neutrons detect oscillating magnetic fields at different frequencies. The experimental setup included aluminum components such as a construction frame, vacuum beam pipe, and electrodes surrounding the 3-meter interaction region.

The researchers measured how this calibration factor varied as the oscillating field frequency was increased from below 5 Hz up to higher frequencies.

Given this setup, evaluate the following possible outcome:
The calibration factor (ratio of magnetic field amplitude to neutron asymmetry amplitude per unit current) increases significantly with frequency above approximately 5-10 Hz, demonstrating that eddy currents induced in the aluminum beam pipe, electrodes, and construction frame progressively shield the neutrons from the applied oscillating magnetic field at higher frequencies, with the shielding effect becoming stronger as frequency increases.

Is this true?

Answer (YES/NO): YES